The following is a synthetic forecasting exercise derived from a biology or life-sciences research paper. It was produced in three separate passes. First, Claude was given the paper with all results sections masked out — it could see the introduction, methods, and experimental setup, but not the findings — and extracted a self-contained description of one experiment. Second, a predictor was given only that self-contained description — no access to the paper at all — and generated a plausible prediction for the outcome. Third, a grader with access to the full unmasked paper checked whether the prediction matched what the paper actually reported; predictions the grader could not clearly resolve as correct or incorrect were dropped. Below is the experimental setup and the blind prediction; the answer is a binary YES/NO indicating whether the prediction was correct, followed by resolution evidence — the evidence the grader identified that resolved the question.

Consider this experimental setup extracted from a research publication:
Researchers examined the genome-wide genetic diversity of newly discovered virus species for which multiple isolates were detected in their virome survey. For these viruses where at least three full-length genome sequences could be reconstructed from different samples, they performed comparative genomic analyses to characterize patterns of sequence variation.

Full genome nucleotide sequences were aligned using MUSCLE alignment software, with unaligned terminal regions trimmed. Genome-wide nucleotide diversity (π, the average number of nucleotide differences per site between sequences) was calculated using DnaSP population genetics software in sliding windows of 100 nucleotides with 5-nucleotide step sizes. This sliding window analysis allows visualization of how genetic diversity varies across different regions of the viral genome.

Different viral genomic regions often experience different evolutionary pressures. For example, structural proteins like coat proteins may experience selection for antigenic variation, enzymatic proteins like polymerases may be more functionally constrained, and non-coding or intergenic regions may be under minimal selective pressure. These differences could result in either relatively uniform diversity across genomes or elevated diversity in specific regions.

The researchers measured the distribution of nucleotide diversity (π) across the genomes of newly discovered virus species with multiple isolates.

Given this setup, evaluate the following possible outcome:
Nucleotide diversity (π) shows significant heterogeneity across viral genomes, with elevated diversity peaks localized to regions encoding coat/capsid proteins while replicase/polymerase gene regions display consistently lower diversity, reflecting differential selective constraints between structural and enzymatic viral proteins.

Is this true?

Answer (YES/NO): NO